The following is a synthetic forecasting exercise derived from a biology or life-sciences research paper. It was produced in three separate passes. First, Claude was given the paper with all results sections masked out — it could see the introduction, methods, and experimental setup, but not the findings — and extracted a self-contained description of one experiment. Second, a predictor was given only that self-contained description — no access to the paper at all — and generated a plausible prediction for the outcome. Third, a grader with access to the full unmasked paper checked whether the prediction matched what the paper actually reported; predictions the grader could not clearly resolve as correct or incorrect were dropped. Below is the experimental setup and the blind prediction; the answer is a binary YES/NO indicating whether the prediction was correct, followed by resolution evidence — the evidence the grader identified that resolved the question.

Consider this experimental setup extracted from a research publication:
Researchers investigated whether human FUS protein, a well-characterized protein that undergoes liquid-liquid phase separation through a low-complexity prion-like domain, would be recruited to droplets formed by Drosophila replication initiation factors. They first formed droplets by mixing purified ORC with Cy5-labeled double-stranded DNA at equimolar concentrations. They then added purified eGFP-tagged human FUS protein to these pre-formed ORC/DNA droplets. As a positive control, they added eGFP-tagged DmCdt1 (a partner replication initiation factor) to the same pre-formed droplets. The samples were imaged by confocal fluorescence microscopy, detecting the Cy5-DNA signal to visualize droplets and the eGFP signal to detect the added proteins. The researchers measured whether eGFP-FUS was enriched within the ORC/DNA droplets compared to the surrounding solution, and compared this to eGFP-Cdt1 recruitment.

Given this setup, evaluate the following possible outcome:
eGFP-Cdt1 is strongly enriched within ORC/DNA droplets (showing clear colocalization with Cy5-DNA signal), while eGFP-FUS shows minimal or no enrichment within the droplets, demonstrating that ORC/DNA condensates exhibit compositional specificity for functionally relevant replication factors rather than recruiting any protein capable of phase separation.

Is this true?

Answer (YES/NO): YES